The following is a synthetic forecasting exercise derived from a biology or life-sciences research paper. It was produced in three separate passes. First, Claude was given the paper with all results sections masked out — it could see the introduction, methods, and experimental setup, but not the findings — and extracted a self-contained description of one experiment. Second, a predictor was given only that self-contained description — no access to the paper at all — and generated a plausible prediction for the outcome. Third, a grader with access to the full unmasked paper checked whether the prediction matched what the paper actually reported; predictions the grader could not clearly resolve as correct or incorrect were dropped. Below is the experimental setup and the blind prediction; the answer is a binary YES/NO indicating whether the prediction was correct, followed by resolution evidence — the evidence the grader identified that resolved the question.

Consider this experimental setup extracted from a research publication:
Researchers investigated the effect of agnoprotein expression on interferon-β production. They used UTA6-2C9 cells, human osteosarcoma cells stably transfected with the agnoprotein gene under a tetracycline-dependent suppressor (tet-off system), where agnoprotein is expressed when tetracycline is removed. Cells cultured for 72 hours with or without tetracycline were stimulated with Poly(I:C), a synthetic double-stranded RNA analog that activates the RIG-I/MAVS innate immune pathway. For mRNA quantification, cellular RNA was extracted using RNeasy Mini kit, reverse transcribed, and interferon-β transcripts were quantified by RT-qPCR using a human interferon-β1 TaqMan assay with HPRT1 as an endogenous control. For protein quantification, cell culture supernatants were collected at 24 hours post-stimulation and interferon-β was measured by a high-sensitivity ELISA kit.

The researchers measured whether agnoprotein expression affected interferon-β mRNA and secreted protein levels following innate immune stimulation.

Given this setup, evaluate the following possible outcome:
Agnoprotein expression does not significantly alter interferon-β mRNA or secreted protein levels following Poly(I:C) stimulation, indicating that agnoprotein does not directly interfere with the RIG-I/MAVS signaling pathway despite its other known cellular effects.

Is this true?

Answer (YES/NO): NO